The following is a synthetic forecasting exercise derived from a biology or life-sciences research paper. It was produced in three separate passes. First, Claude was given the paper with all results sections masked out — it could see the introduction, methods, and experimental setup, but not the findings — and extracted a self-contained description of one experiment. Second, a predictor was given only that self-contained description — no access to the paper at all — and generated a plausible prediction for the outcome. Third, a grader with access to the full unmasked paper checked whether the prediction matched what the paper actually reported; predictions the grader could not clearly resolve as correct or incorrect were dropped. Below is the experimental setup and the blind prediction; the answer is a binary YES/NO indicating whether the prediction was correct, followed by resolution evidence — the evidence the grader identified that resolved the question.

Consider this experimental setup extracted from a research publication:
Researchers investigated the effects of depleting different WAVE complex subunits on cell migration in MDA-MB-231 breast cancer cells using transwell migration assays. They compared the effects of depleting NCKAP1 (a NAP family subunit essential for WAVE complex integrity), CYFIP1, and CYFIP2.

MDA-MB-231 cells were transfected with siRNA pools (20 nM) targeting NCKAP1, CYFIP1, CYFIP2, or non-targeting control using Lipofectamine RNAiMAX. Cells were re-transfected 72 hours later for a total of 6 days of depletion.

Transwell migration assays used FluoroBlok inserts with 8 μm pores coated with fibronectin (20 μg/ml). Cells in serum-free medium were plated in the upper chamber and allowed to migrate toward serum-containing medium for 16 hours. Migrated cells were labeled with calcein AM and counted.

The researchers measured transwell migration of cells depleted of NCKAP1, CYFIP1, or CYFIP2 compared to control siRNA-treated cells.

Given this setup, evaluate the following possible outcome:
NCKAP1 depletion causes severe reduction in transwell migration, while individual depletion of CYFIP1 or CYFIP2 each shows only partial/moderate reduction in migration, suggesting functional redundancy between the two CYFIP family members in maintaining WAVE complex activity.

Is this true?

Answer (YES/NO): NO